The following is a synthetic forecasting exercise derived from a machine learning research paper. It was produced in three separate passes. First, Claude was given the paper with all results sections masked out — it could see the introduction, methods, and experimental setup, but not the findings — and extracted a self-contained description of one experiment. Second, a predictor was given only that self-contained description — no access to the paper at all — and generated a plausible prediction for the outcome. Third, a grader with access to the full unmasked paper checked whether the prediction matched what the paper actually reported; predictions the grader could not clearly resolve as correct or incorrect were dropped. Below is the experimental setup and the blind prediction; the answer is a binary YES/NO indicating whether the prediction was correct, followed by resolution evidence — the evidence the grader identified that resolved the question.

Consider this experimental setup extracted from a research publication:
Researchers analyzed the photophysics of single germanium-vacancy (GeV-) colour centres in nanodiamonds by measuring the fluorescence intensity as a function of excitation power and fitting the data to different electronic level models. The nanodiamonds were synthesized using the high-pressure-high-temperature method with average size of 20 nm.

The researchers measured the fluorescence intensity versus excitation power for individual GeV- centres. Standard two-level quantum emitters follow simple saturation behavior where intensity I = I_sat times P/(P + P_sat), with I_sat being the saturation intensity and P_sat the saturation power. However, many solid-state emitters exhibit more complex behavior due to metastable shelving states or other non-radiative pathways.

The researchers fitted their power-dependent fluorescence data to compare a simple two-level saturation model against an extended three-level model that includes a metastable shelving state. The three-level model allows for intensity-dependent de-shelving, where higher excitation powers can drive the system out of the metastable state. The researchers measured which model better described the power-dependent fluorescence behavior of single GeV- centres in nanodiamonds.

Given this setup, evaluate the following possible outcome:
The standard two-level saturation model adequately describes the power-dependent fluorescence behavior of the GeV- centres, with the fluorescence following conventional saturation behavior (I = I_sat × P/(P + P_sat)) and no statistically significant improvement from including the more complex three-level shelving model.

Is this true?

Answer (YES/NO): NO